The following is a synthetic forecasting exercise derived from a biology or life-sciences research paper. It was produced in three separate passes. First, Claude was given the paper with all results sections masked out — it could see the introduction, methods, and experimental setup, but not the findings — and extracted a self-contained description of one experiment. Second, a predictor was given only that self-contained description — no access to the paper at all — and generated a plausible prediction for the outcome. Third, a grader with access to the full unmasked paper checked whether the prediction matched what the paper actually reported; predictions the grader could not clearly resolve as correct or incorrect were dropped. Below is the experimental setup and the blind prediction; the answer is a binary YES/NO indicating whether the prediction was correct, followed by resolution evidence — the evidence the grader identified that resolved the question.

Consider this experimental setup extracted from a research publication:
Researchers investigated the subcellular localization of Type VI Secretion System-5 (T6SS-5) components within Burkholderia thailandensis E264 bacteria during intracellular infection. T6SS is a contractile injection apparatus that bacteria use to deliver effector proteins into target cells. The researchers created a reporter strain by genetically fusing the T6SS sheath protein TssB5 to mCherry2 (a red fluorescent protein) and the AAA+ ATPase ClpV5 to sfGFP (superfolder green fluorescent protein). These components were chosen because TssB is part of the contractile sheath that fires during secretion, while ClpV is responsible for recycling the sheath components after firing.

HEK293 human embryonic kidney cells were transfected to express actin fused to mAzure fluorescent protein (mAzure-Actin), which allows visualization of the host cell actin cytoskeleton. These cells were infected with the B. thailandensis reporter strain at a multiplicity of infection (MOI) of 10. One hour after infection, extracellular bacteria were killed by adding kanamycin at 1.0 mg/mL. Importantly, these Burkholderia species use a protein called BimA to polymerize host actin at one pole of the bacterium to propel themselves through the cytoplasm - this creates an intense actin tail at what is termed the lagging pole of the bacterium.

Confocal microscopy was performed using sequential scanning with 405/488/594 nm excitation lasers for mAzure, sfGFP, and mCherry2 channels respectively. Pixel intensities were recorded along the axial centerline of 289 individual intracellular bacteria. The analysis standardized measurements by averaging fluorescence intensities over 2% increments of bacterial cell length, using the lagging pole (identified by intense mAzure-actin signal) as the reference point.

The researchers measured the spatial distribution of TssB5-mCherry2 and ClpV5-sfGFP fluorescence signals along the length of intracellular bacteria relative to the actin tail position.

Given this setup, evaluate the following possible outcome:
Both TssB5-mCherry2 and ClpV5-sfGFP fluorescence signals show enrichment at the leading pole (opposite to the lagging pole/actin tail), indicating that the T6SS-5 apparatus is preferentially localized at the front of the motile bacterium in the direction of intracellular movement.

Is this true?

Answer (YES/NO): NO